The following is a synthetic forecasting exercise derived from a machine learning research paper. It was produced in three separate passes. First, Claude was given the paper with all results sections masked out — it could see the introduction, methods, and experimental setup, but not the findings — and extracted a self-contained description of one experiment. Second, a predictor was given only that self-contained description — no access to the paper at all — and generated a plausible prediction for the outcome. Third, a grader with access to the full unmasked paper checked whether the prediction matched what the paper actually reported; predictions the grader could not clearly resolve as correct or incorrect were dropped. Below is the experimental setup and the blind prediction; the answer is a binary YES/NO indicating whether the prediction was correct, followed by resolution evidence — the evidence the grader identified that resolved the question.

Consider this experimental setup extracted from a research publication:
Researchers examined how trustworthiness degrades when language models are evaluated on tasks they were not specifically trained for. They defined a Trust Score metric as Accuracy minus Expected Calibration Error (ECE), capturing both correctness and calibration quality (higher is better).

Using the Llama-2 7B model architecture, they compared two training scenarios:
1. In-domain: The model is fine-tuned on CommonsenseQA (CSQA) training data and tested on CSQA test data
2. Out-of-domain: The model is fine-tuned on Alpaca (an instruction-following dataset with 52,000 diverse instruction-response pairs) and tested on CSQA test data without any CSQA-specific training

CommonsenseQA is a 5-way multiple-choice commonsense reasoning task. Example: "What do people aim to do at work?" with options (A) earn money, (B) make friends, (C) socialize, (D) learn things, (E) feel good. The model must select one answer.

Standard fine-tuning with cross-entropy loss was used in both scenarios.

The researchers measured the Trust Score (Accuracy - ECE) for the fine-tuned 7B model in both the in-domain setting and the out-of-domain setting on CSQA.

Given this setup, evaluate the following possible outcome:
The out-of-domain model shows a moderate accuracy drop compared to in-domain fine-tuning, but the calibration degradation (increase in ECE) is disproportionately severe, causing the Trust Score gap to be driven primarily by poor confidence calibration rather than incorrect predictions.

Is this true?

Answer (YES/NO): NO